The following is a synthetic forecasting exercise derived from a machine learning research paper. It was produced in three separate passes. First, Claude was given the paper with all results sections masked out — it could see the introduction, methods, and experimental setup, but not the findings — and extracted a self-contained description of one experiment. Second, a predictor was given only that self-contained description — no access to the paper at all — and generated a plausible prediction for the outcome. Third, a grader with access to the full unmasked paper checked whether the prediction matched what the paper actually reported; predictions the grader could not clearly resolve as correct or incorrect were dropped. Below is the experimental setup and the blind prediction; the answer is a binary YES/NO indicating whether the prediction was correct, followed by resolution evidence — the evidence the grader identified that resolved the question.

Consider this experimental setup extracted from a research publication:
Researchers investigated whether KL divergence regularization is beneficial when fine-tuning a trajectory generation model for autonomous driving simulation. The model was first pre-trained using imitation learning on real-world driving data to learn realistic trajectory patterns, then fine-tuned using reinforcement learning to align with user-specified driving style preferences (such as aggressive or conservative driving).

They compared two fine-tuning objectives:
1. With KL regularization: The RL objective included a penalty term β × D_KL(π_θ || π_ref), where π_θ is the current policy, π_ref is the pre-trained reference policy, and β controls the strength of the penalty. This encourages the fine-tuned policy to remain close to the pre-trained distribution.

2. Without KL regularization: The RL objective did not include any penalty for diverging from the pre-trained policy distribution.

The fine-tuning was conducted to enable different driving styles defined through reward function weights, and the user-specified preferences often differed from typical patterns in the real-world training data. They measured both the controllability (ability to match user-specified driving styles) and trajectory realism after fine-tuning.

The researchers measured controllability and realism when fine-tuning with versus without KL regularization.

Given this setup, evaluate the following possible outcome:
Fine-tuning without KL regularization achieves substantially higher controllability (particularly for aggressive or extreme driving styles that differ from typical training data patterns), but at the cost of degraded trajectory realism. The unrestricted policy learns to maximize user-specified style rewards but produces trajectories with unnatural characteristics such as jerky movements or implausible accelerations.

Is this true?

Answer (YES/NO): NO